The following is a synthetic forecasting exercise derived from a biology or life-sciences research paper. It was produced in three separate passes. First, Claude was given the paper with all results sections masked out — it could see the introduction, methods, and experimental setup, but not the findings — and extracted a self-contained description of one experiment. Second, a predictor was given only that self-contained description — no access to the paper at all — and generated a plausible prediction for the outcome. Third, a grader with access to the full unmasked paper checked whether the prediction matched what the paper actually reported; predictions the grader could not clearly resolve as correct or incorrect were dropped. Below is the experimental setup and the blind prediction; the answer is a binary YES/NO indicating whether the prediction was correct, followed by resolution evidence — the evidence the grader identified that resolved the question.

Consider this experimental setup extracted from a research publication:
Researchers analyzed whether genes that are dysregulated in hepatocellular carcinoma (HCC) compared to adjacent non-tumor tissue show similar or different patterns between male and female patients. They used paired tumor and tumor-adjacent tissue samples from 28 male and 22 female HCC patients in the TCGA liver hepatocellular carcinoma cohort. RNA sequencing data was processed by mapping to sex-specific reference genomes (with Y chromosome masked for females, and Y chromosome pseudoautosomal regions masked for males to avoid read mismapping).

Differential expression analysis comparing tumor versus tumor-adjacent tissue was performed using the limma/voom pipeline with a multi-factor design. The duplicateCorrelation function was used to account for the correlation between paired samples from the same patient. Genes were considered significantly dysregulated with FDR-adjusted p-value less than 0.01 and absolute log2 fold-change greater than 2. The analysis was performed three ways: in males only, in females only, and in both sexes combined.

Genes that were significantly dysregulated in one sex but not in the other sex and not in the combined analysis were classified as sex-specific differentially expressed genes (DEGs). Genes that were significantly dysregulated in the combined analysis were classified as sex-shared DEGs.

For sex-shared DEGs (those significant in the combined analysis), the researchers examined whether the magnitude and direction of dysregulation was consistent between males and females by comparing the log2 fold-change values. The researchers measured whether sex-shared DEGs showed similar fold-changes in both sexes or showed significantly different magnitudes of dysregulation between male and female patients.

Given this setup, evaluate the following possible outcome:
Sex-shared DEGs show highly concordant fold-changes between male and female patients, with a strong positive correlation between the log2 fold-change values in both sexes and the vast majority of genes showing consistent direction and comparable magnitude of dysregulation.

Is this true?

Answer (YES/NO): YES